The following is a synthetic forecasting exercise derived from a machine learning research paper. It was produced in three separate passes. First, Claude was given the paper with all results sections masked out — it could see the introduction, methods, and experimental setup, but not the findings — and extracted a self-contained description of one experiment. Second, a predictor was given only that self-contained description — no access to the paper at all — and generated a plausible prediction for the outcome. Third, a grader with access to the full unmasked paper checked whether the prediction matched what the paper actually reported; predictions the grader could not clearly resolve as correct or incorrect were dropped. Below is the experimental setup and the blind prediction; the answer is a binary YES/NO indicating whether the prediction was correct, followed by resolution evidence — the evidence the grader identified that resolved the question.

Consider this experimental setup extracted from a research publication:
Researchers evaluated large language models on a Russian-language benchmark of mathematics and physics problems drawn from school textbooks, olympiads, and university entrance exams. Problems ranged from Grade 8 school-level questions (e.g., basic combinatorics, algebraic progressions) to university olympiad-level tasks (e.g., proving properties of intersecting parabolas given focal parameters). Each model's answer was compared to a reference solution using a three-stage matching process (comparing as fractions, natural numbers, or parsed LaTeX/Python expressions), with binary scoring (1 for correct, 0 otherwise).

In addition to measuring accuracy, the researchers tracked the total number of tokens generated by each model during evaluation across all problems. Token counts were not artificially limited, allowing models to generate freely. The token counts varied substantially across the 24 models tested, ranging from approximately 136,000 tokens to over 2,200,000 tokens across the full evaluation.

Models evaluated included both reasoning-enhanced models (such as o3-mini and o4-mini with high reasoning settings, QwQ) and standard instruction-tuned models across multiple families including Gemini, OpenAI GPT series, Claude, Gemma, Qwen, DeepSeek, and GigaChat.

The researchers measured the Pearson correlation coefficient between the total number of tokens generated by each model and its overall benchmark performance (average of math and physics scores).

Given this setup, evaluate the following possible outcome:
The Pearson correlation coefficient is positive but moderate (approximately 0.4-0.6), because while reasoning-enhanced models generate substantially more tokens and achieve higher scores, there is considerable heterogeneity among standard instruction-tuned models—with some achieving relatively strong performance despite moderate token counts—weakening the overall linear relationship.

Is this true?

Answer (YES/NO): NO